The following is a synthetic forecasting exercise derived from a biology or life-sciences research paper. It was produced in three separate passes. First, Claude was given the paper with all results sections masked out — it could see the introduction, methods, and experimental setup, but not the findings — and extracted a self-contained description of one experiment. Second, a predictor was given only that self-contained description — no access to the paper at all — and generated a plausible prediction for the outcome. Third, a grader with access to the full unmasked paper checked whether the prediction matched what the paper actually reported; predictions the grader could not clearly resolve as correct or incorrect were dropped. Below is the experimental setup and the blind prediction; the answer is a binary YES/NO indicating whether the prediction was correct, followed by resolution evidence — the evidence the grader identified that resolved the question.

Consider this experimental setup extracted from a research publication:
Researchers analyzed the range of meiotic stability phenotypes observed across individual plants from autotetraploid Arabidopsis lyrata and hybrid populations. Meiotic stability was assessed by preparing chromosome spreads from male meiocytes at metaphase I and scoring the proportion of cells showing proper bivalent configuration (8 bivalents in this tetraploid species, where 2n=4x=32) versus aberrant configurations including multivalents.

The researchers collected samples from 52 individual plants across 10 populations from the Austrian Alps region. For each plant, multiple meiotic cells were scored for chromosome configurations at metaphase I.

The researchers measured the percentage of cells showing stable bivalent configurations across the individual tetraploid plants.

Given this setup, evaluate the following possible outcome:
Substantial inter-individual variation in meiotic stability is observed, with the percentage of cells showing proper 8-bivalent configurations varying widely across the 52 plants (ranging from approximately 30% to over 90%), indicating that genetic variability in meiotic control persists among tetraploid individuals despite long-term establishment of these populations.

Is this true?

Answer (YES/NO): NO